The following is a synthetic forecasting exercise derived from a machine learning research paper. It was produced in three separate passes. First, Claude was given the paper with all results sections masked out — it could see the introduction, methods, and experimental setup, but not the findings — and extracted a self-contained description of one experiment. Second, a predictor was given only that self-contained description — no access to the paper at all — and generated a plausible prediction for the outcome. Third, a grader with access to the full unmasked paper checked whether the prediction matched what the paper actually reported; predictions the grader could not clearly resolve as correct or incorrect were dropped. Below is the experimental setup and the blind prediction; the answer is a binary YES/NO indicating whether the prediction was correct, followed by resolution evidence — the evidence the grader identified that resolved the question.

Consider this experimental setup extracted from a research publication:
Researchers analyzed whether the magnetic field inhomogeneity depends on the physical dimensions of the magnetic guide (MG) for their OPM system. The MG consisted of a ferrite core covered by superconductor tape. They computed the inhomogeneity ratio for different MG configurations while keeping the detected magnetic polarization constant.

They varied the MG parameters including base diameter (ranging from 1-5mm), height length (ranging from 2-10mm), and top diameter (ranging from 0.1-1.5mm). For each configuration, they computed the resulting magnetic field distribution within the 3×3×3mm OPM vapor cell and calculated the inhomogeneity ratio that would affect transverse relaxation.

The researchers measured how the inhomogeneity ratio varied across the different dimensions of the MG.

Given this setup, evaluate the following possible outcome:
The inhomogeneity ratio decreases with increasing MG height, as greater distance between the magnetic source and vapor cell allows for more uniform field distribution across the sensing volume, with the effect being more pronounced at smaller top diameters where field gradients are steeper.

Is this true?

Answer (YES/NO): NO